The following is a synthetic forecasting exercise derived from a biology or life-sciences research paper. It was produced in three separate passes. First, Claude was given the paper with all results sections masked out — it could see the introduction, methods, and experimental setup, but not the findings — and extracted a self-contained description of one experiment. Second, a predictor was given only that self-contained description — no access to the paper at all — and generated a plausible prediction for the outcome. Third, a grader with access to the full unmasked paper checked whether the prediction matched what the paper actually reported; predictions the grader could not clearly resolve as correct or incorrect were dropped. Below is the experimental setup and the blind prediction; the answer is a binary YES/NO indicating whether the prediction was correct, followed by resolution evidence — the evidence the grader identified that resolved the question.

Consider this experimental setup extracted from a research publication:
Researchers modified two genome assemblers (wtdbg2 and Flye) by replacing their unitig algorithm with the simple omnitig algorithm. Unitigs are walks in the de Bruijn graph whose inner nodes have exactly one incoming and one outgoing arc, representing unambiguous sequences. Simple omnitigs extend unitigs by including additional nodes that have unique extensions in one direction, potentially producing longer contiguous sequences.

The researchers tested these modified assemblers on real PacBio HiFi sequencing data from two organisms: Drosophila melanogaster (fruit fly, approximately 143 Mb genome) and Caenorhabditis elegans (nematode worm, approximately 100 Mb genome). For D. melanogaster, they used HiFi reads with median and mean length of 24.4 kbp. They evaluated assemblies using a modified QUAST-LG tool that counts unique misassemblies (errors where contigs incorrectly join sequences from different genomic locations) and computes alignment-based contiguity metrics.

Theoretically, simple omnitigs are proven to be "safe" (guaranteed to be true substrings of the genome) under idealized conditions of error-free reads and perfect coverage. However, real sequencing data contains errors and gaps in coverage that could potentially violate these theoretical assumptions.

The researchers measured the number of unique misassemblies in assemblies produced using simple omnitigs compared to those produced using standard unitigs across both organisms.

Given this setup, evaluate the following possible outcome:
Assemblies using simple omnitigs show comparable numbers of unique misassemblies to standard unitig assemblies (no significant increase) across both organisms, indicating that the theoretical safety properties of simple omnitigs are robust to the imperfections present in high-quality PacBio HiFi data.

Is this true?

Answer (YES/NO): NO